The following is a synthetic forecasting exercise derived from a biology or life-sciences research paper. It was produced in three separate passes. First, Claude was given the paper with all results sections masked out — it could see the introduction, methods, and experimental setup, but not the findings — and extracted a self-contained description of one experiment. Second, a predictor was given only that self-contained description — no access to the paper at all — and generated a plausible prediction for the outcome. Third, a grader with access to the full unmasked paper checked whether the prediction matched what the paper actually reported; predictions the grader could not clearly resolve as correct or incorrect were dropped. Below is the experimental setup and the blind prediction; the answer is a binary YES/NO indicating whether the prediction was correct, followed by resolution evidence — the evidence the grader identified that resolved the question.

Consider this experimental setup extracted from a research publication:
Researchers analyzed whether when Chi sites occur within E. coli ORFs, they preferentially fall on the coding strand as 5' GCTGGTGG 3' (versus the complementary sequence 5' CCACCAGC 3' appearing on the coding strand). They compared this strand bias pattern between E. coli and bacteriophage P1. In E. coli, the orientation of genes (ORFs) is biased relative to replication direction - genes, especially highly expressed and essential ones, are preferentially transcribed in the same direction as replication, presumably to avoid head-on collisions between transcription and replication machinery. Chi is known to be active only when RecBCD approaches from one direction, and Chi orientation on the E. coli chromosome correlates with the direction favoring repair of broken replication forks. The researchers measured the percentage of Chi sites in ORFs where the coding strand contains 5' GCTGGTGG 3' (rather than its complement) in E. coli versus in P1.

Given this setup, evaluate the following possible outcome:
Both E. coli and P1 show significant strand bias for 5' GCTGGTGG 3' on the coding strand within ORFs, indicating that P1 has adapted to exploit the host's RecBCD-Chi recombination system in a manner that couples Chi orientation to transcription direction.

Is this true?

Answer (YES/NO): NO